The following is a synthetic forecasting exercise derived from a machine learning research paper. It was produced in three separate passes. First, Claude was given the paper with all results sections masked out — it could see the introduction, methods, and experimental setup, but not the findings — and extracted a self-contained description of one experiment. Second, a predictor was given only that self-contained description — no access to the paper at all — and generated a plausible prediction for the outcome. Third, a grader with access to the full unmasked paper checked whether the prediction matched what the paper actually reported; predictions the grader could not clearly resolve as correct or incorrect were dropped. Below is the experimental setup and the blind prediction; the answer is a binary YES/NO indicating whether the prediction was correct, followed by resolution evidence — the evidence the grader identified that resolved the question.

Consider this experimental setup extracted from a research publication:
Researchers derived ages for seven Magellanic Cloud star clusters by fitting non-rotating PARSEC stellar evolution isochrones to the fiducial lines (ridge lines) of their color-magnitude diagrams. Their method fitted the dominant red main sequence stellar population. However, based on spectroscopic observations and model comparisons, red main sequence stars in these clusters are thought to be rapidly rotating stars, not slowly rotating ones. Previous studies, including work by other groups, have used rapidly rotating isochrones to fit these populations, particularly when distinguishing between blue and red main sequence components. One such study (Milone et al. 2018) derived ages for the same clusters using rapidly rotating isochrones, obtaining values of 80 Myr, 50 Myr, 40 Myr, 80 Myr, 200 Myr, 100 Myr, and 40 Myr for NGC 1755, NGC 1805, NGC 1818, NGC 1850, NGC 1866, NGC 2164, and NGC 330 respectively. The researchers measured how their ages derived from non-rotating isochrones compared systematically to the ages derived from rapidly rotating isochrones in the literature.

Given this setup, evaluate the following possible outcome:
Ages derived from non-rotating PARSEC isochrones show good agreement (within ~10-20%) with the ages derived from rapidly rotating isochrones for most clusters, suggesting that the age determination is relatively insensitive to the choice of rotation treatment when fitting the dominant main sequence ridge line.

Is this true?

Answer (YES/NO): NO